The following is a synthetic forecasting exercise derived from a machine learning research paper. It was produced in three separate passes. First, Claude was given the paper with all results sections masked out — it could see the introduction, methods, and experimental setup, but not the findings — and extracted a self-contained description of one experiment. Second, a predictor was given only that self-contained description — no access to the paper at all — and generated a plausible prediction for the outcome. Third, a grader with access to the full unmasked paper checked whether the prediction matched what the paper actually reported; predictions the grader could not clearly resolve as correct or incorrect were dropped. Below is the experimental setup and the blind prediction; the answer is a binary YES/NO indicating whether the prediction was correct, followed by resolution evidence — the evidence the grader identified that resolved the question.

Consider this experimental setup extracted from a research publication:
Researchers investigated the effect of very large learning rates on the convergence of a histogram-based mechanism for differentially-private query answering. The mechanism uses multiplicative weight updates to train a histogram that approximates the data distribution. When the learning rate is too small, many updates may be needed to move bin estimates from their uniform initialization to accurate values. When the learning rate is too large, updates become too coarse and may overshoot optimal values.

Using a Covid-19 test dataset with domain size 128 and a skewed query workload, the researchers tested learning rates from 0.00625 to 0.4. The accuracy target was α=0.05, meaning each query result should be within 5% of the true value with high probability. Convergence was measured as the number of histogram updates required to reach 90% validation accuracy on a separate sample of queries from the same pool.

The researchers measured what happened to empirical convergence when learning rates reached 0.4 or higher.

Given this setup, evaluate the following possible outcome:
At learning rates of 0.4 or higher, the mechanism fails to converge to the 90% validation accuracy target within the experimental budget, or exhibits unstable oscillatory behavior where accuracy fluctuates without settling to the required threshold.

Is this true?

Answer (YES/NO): YES